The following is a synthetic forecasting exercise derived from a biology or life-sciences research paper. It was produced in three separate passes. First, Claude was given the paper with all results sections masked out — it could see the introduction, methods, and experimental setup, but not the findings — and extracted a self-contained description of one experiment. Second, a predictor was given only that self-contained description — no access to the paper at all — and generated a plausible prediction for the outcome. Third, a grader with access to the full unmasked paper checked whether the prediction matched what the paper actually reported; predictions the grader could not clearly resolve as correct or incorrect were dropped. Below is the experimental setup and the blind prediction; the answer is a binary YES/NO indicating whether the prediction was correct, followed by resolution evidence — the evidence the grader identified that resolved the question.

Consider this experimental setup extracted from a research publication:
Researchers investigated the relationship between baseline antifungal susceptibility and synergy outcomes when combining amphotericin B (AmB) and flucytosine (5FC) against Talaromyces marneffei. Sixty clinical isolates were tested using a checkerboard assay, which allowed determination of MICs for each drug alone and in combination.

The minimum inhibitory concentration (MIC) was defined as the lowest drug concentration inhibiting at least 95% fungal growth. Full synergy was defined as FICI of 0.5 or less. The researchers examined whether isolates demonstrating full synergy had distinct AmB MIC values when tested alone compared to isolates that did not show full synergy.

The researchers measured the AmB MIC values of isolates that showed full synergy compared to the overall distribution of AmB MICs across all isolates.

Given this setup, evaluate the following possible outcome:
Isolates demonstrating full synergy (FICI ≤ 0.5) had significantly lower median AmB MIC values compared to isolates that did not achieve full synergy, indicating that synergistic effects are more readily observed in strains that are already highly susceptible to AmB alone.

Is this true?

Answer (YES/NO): NO